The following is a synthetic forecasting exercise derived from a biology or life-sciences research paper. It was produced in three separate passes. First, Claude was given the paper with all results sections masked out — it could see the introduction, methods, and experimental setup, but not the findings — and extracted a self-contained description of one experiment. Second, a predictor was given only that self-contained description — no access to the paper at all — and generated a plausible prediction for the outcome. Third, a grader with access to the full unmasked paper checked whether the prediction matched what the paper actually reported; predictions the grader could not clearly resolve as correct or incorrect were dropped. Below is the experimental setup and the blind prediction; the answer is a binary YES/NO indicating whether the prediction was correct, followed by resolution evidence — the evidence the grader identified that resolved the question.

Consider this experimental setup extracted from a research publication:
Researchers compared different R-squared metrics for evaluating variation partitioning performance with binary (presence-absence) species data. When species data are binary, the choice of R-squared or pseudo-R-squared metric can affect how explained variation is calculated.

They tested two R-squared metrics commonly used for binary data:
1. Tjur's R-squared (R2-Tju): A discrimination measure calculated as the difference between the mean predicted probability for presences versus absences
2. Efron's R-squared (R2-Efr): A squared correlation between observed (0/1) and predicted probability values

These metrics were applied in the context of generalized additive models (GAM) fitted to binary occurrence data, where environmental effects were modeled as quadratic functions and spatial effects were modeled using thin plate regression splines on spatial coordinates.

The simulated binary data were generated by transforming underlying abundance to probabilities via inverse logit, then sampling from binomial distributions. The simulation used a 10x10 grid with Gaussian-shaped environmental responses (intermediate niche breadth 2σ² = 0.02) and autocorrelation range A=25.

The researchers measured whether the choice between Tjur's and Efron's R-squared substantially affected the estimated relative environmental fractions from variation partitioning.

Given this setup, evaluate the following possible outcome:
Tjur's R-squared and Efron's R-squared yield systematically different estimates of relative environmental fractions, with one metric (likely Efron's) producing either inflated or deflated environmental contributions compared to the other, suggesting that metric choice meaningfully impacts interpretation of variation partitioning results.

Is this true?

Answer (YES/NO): NO